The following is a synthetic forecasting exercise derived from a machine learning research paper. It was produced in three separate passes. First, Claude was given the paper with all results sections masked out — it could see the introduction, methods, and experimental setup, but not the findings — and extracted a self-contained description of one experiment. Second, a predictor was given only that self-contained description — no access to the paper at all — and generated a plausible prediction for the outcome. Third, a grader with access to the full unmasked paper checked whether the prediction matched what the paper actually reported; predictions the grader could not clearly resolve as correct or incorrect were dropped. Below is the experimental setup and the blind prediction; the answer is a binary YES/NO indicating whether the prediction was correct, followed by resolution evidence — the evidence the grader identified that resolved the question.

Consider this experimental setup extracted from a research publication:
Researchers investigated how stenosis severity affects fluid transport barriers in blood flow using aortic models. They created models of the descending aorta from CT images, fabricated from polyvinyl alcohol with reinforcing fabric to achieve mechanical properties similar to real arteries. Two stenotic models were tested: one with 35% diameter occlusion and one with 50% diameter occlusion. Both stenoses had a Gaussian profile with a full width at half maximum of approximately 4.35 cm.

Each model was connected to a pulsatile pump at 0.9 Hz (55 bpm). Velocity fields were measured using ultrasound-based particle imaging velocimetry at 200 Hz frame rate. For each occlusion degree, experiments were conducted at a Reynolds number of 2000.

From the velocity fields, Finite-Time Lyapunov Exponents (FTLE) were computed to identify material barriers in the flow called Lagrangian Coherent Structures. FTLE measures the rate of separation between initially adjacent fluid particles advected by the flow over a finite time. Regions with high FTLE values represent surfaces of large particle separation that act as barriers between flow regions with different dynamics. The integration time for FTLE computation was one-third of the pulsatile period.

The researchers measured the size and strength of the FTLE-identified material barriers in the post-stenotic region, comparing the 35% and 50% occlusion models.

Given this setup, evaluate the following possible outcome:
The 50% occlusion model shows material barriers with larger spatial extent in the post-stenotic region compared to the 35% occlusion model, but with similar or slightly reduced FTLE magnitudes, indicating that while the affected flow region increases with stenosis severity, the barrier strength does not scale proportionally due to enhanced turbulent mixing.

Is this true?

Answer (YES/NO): NO